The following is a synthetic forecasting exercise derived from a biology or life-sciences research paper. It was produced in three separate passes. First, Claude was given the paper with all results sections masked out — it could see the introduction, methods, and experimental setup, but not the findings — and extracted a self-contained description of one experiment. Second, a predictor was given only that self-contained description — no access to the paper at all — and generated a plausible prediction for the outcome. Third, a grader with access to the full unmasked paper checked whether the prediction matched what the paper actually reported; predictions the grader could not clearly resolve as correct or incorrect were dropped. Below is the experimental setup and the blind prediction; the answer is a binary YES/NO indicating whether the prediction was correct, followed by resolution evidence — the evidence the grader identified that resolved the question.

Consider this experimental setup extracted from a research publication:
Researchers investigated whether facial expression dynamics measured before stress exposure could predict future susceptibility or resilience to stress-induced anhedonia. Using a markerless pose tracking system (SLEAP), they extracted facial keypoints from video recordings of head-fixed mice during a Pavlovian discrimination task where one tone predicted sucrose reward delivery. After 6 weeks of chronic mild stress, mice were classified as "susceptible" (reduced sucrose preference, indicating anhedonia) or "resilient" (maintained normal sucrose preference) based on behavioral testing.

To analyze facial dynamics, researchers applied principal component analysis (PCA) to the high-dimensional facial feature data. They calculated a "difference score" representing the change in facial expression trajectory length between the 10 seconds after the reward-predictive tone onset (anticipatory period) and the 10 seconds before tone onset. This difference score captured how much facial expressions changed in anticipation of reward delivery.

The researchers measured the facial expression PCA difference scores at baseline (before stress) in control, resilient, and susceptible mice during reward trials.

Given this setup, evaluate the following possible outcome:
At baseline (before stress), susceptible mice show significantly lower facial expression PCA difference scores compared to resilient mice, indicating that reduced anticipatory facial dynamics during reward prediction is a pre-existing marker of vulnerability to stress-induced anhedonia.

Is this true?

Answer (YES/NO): YES